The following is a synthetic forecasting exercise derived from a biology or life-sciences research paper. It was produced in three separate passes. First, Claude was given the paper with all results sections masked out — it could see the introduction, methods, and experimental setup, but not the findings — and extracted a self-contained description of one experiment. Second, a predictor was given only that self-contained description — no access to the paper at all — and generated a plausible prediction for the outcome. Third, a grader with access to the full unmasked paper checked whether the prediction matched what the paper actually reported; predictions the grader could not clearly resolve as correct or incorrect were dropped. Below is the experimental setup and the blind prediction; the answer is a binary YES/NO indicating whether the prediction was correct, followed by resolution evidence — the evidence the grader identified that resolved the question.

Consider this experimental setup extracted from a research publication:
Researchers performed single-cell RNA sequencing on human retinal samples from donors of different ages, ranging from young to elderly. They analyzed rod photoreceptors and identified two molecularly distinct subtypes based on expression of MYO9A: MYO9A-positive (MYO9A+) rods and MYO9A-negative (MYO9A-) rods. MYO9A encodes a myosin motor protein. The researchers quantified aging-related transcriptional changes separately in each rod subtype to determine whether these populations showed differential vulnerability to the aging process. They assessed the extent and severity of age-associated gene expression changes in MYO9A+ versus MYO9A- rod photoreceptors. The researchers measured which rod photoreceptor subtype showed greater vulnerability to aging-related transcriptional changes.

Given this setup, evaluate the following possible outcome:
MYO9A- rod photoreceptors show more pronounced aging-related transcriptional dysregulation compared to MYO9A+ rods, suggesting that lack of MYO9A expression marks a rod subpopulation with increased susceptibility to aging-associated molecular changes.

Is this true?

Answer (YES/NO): YES